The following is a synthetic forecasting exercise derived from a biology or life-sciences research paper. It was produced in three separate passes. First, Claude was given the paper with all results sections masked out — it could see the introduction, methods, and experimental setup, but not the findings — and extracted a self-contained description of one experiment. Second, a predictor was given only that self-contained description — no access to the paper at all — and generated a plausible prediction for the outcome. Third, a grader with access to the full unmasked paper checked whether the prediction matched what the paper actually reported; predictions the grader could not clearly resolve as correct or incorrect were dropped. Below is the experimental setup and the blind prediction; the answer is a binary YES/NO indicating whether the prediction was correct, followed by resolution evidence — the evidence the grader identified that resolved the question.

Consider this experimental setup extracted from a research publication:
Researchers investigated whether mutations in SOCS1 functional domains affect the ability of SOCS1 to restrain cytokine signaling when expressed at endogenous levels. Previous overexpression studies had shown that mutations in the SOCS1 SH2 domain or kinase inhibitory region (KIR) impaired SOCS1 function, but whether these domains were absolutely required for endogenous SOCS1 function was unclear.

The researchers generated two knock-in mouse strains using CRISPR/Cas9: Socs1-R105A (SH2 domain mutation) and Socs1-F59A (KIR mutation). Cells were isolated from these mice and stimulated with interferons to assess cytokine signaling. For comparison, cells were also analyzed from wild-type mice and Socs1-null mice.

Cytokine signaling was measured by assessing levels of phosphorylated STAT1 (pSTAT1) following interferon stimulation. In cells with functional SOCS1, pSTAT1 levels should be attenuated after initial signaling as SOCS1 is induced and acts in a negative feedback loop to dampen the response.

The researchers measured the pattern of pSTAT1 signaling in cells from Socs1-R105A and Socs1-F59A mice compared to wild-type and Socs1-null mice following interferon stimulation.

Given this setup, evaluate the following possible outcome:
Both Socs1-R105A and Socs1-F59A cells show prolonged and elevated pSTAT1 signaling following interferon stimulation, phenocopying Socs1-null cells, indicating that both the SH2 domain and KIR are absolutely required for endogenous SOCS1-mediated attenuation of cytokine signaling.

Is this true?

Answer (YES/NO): YES